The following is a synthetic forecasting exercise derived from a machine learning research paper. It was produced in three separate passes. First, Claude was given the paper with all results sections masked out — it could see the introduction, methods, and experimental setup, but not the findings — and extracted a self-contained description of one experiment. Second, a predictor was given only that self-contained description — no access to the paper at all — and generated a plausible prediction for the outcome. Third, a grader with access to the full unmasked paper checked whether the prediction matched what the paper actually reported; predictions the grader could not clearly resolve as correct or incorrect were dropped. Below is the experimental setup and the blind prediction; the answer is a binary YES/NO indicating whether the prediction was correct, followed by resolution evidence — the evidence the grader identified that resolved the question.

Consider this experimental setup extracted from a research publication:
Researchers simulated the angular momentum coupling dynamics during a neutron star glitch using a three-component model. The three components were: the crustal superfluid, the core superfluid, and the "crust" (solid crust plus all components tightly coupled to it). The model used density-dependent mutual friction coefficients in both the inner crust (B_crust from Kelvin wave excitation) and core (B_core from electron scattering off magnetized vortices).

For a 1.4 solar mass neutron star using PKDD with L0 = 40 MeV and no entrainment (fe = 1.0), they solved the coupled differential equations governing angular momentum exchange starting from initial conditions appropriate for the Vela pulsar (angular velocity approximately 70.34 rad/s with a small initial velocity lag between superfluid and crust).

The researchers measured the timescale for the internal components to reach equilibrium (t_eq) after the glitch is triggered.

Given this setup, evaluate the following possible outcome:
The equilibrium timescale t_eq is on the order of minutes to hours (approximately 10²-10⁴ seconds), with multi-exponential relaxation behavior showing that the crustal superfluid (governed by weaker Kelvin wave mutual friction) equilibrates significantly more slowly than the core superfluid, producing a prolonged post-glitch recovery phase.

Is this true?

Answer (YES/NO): NO